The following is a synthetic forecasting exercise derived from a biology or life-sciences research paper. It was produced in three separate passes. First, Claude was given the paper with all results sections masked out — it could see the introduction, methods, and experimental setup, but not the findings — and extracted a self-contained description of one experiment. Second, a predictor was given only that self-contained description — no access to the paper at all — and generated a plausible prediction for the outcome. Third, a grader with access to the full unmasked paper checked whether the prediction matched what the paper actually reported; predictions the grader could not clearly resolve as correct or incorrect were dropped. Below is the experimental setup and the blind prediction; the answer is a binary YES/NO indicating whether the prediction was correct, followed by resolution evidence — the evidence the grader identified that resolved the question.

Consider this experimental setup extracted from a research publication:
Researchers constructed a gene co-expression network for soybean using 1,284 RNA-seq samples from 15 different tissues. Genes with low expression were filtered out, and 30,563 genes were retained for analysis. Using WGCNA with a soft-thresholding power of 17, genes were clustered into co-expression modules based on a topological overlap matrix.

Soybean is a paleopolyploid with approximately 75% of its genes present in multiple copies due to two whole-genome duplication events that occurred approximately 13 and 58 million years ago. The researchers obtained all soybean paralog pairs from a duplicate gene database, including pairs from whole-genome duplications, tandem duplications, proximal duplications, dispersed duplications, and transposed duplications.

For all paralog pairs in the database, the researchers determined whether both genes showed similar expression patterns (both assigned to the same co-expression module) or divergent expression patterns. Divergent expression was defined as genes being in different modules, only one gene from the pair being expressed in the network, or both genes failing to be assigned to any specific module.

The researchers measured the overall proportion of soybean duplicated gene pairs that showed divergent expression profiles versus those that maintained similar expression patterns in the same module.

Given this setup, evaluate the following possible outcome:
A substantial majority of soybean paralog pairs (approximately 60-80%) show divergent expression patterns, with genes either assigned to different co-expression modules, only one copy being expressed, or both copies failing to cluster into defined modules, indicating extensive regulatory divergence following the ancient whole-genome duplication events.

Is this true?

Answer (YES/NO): NO